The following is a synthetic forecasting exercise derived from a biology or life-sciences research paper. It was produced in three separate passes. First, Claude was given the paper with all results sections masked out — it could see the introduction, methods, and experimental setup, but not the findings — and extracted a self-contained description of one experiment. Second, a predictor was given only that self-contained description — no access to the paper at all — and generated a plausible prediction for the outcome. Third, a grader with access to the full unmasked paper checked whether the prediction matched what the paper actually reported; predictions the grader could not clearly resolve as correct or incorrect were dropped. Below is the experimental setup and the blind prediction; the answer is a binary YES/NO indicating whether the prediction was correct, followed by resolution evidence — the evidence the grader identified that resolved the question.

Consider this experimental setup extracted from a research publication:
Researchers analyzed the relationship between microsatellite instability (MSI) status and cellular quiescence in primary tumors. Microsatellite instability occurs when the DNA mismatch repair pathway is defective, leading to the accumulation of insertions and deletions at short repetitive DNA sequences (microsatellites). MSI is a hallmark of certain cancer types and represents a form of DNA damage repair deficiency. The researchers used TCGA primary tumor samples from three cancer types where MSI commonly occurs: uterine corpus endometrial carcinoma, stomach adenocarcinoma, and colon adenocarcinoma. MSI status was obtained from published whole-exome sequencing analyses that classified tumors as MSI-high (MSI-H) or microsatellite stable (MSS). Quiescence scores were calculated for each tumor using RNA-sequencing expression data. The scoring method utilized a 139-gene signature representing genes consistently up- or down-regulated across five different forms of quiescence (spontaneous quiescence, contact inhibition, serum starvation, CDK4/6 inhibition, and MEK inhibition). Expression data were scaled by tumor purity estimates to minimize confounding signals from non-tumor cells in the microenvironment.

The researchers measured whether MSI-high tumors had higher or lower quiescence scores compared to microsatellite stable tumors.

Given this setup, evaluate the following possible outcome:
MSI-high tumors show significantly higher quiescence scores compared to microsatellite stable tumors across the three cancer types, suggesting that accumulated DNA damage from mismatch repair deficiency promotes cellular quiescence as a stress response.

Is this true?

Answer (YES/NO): NO